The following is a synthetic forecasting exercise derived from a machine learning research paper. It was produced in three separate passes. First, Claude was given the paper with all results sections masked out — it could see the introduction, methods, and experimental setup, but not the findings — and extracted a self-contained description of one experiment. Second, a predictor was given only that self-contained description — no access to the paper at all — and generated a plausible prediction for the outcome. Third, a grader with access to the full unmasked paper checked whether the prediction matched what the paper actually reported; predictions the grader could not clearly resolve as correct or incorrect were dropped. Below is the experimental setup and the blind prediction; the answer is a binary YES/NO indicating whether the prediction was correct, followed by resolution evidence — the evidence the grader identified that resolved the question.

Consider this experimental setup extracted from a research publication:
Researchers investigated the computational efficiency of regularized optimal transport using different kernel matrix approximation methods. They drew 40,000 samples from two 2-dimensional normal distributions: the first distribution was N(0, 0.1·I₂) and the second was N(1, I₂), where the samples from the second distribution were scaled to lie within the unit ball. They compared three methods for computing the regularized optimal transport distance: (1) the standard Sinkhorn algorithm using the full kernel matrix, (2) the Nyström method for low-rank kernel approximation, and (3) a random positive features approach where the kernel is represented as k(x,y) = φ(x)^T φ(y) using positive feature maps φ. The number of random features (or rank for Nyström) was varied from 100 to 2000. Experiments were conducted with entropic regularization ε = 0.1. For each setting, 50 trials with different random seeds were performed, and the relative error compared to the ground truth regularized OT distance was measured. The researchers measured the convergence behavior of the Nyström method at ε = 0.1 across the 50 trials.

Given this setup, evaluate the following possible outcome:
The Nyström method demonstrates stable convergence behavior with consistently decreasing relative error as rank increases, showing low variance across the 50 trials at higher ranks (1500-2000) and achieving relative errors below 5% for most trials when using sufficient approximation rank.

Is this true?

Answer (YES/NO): NO